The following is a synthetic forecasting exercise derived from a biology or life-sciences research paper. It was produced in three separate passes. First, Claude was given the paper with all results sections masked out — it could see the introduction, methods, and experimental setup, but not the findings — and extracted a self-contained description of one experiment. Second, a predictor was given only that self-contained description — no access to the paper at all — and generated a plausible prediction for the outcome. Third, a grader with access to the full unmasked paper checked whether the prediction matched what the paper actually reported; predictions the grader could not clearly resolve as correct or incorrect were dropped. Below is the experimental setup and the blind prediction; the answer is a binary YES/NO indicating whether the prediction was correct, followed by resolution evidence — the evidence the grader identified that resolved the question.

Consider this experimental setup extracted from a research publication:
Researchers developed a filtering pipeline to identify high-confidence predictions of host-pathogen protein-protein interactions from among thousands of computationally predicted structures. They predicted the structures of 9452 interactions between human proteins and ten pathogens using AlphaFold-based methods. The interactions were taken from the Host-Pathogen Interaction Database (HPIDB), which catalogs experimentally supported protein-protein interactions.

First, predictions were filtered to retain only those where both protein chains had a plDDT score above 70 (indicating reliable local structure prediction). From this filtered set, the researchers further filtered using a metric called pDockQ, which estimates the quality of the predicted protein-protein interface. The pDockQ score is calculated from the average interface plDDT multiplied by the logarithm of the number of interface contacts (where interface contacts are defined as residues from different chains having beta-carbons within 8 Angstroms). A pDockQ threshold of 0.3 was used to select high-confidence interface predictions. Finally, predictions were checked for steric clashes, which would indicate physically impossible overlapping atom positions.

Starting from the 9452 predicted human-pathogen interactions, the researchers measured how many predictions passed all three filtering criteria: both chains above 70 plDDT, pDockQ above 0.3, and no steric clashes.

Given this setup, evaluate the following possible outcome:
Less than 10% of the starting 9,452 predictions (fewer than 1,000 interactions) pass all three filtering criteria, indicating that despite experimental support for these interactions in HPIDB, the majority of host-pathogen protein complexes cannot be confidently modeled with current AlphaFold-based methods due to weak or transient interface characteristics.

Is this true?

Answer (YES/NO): YES